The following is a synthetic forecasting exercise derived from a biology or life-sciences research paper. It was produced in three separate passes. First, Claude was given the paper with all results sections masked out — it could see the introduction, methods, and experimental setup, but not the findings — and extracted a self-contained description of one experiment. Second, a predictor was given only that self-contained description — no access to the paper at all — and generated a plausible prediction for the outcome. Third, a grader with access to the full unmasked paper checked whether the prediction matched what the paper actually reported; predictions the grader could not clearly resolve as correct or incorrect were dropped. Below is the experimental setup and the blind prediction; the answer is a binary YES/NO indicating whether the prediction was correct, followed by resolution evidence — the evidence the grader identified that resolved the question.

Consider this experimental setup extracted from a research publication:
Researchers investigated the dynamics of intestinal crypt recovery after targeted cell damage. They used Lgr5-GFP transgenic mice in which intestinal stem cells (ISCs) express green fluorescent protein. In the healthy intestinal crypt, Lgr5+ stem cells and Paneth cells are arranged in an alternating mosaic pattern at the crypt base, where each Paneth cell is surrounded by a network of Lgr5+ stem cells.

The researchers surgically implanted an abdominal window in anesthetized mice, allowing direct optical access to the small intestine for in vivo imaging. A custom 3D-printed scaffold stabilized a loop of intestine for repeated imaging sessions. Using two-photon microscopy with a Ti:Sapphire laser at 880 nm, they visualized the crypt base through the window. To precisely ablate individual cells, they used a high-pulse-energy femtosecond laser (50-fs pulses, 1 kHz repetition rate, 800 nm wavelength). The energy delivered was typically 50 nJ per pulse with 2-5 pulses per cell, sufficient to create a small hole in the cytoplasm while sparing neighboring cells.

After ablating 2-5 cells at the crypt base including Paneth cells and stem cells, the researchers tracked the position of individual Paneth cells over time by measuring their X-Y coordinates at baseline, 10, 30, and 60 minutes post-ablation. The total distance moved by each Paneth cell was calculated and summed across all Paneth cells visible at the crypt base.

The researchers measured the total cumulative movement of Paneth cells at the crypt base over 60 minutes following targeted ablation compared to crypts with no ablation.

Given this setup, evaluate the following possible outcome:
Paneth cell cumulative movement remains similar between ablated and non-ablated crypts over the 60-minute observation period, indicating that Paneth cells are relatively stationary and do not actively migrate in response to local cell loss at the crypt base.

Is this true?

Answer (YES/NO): NO